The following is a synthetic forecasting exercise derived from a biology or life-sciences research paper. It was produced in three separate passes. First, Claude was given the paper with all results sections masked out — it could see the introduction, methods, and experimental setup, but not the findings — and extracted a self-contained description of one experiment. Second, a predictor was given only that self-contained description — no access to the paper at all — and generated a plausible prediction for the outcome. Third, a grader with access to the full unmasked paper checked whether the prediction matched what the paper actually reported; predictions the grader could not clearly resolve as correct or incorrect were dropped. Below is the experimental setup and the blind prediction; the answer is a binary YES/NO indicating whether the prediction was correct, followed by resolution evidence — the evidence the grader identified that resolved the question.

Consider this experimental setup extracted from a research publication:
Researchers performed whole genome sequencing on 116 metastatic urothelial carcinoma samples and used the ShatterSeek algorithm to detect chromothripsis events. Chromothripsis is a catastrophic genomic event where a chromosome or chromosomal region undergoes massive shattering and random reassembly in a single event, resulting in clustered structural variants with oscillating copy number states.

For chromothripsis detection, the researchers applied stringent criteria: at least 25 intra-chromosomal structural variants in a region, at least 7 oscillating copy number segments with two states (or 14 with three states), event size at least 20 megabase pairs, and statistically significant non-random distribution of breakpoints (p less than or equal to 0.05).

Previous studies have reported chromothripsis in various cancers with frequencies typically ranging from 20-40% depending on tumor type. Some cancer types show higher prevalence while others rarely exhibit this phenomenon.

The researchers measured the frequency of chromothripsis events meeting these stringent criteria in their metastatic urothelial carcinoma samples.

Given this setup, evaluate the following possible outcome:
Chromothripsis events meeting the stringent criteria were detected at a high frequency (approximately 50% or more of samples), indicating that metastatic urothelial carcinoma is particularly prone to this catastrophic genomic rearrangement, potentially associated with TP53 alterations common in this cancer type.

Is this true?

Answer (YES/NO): NO